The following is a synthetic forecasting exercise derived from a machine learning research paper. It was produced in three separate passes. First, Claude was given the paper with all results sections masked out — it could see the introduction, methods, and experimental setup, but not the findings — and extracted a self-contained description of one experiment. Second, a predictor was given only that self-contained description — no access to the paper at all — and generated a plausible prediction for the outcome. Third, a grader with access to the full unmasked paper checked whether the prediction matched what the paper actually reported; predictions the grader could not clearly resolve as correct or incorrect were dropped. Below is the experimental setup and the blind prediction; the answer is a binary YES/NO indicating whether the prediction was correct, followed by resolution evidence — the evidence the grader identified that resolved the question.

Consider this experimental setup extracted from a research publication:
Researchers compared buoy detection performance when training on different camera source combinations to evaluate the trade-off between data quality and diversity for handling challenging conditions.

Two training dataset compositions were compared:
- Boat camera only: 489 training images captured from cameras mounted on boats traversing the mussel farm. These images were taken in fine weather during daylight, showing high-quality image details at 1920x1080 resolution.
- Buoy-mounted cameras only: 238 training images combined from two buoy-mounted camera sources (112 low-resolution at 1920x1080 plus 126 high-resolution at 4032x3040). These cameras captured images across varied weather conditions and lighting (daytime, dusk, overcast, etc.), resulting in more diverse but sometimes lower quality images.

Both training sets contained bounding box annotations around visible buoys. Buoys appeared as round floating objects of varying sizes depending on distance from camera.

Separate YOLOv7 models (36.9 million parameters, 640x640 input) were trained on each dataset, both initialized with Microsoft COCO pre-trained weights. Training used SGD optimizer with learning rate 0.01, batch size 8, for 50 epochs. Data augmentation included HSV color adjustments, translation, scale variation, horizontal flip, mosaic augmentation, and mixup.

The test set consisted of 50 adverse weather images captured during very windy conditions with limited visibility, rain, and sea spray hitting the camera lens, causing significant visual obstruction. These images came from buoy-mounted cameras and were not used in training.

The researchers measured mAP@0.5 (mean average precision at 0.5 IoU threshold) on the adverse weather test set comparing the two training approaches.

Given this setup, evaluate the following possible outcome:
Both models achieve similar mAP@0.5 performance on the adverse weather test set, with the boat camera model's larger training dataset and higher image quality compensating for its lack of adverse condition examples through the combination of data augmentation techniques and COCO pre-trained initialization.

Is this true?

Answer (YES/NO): NO